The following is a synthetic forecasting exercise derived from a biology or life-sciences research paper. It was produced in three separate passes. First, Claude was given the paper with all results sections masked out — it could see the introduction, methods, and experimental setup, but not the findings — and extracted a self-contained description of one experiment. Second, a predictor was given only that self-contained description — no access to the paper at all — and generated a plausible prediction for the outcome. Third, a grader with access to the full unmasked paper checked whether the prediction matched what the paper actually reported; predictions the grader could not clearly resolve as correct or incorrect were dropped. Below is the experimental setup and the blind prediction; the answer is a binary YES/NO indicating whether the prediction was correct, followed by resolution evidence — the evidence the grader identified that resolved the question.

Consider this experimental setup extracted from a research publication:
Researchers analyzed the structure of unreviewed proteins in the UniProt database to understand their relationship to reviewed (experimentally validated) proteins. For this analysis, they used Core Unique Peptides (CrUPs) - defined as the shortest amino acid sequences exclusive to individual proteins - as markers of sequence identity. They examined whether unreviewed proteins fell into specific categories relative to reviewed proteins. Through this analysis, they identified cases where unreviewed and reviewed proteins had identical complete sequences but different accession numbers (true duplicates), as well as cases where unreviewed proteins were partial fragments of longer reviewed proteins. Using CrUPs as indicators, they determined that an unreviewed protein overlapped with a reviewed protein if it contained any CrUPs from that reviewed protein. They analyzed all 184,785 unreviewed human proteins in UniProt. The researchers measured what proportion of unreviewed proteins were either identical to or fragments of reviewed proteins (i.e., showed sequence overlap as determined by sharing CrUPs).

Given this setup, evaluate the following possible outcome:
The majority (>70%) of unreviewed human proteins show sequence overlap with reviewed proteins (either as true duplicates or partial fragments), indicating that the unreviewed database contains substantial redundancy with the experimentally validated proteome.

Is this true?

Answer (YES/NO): YES